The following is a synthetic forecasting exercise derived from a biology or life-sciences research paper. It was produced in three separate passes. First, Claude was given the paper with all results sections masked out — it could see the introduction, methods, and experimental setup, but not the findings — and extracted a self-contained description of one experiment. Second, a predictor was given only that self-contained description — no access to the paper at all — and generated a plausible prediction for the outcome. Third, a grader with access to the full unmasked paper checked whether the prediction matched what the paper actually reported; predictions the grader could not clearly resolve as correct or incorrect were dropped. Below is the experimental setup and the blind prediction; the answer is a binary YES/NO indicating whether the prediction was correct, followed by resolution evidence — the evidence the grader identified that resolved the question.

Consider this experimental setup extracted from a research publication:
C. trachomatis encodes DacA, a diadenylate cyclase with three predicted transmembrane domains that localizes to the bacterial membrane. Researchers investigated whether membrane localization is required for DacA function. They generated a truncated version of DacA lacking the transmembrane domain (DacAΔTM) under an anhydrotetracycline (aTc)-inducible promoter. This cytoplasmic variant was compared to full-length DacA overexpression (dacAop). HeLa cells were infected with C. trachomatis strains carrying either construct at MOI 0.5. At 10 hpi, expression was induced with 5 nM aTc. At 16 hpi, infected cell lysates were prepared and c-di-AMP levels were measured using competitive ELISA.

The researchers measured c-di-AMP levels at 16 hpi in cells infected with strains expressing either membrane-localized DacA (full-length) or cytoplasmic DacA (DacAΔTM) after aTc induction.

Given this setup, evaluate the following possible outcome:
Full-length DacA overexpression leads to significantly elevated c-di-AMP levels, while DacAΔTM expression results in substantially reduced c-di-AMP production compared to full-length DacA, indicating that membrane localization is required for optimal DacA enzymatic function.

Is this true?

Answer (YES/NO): NO